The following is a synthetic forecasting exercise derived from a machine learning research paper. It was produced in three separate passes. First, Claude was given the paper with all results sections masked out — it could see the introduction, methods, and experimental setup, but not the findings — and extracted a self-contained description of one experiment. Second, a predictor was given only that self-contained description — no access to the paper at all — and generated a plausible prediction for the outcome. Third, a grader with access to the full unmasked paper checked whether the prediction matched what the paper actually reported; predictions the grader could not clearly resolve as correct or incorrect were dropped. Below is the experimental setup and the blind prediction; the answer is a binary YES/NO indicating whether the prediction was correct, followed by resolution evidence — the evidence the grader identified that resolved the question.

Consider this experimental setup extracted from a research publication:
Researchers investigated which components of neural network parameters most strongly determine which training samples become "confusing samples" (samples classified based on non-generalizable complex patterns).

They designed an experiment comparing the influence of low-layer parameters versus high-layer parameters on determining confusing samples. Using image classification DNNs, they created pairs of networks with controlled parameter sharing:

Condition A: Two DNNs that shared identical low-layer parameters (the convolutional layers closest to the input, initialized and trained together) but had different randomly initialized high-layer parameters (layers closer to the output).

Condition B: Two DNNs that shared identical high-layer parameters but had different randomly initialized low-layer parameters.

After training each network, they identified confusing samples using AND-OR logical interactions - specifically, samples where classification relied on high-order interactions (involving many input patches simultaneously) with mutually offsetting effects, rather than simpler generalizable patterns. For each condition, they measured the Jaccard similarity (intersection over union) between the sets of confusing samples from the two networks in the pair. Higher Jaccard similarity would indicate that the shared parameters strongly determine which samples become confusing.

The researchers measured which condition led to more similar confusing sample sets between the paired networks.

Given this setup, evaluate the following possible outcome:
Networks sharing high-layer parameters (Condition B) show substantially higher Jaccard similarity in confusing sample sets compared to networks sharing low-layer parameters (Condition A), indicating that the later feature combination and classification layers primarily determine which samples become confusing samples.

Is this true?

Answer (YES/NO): NO